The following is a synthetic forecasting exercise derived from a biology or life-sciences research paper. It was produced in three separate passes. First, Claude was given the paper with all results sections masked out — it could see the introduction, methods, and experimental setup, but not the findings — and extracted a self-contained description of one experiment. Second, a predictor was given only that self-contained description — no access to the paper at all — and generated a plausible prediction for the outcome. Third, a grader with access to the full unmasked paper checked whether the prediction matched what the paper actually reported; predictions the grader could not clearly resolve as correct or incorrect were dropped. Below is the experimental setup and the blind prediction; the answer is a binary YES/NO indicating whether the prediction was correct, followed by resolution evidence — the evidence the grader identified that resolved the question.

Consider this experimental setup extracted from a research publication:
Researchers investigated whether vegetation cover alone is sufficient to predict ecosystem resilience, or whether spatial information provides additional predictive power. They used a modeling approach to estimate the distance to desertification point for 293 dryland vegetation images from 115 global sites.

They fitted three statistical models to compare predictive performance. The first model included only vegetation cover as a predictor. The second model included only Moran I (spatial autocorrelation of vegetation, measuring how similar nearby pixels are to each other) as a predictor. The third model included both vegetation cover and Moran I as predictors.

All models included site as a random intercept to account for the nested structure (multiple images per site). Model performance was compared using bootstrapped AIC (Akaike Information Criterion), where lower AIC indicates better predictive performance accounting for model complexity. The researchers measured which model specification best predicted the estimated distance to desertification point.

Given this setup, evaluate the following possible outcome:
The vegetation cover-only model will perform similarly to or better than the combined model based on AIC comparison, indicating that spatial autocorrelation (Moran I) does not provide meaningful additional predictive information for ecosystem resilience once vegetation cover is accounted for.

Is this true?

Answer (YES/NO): NO